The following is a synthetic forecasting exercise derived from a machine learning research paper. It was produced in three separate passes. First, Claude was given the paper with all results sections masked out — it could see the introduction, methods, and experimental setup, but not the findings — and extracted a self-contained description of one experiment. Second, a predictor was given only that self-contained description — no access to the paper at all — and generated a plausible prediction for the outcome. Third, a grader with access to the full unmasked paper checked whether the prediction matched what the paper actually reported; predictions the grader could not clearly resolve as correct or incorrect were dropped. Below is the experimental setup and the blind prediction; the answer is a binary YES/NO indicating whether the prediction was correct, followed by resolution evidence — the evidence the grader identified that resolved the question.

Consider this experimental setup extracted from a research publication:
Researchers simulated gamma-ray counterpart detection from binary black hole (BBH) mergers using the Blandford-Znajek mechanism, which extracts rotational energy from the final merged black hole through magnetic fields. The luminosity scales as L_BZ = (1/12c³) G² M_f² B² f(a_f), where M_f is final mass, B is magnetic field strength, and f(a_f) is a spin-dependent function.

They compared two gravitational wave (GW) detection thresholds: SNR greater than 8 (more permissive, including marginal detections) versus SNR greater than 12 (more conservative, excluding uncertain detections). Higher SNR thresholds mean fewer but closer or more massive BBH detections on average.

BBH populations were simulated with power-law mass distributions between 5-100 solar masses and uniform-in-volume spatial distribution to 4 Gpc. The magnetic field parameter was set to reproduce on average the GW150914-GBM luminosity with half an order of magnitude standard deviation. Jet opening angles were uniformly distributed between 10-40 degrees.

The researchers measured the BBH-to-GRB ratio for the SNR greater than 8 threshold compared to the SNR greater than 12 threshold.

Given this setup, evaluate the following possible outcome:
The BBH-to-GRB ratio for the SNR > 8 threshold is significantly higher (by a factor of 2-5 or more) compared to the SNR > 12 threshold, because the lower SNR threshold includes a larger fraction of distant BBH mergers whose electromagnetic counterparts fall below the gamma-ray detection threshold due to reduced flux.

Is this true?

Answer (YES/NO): NO